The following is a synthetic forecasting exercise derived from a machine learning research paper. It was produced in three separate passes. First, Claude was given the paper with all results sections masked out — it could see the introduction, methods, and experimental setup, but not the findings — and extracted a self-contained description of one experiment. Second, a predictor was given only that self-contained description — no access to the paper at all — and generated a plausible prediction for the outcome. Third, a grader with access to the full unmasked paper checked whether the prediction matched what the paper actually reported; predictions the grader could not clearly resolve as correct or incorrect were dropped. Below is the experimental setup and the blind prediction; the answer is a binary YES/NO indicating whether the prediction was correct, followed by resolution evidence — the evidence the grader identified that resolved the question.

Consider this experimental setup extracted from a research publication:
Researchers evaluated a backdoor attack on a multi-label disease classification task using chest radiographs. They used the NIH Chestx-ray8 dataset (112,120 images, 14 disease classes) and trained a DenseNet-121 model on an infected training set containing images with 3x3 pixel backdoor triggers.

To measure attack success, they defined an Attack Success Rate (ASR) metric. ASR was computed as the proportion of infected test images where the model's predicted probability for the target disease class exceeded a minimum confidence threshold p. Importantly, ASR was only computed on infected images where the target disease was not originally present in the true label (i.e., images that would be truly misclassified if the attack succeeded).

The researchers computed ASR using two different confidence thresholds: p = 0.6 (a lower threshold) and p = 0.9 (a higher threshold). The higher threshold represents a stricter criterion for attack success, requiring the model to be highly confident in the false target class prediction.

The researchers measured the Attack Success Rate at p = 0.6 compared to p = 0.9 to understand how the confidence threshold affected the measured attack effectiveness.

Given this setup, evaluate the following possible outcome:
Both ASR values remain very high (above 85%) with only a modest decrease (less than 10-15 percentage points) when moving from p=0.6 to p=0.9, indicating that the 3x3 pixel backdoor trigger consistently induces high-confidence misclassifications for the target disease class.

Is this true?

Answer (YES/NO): YES